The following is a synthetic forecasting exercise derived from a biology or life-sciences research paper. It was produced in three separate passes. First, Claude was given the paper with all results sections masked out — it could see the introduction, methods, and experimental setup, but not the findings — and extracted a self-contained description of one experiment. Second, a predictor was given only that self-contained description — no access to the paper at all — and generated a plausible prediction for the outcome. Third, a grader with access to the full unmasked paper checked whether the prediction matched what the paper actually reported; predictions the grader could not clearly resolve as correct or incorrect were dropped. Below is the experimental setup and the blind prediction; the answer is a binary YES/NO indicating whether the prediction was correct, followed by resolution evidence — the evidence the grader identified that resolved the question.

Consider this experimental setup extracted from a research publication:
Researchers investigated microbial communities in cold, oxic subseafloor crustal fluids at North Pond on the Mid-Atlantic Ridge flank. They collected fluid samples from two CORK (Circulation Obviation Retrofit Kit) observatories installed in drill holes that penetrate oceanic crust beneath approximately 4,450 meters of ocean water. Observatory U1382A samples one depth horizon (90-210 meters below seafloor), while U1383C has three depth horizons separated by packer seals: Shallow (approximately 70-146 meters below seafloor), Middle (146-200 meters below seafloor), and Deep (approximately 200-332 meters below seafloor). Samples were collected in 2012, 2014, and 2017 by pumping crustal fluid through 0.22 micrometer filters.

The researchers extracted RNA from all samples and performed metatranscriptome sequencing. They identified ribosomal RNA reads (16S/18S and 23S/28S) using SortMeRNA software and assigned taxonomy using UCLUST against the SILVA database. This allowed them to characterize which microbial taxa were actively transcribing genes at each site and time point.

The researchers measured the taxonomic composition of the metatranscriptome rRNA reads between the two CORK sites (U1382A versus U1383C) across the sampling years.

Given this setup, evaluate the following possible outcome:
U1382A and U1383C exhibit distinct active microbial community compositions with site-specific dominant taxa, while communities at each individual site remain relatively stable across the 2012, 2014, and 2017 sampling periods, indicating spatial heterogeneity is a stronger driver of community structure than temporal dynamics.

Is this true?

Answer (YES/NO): NO